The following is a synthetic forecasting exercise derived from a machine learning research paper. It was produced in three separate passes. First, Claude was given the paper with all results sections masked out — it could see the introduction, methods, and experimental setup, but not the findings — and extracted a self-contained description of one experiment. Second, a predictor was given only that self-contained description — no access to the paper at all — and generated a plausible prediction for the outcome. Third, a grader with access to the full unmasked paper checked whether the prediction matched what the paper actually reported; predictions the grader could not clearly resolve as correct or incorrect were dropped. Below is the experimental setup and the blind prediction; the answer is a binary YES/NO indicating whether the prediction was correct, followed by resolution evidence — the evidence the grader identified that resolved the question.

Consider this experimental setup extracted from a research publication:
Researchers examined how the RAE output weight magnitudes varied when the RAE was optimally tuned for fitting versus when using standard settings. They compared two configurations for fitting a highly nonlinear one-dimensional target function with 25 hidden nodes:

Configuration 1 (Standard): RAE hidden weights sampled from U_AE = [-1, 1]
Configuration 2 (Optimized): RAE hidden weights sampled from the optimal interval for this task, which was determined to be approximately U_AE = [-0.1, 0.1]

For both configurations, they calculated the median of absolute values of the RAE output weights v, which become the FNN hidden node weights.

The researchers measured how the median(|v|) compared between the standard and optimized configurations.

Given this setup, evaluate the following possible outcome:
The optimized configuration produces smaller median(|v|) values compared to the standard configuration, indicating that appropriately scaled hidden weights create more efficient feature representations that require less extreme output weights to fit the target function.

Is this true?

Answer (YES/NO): NO